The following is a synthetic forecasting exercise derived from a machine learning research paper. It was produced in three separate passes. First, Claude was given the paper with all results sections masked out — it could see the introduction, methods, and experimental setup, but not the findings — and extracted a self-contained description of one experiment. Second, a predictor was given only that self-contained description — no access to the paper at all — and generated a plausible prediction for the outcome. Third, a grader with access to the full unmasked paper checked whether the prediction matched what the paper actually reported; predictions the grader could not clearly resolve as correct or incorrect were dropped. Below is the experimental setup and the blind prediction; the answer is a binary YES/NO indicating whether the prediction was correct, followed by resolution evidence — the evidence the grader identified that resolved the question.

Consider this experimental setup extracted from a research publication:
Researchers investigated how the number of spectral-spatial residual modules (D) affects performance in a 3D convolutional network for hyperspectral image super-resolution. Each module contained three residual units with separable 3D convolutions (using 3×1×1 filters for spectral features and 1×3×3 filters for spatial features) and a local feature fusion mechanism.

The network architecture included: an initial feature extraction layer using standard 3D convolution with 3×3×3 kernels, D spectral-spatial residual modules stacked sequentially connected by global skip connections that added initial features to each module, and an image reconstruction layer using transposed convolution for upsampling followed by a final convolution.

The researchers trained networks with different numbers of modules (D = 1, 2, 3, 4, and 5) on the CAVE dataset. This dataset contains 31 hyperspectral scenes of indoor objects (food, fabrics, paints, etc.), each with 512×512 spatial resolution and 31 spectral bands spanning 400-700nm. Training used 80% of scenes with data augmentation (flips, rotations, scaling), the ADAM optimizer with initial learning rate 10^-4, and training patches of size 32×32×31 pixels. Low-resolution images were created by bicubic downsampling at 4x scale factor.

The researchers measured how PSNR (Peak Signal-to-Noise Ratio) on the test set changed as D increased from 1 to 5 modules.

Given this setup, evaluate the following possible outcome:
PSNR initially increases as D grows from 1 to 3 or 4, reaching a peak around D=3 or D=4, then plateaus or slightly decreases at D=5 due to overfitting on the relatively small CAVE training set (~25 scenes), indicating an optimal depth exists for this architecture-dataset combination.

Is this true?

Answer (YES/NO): NO